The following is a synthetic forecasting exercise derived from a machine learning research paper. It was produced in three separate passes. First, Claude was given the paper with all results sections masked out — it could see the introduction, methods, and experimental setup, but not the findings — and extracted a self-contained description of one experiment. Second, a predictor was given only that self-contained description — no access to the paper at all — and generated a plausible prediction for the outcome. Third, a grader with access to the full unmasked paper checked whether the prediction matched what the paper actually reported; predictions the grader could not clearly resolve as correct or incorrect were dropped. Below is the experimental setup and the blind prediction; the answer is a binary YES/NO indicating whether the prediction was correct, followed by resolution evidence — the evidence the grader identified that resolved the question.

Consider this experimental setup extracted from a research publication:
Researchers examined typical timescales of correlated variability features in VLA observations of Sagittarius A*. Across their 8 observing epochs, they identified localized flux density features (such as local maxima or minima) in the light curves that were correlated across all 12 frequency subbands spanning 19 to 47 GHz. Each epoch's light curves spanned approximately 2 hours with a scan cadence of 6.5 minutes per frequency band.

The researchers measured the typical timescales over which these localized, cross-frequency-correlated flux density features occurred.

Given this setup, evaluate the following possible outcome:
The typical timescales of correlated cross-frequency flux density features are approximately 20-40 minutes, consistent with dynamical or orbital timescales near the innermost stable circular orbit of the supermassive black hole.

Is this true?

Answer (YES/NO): NO